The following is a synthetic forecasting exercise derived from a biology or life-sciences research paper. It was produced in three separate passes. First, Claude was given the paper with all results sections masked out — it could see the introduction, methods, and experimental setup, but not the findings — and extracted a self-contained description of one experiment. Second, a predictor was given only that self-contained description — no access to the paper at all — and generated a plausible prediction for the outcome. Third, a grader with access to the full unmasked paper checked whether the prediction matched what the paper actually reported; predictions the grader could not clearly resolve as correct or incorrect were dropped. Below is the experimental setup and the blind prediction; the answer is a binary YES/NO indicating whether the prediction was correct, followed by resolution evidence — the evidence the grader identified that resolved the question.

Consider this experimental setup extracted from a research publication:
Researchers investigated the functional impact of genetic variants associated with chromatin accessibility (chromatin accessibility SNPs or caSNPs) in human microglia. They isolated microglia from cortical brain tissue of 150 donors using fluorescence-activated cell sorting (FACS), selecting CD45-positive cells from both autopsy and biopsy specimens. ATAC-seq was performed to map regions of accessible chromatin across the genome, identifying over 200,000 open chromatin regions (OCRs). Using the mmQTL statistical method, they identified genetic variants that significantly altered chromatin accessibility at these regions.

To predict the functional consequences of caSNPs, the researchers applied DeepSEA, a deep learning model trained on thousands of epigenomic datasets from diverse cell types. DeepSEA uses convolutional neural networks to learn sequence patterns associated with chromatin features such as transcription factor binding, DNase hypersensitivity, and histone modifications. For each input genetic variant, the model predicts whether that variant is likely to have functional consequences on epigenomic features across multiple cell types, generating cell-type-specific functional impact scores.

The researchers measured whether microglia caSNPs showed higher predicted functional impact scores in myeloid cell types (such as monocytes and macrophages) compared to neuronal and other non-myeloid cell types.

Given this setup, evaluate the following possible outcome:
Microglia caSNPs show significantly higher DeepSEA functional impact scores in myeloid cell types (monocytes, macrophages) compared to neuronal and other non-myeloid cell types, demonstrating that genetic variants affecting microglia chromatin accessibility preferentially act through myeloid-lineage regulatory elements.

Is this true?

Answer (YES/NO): YES